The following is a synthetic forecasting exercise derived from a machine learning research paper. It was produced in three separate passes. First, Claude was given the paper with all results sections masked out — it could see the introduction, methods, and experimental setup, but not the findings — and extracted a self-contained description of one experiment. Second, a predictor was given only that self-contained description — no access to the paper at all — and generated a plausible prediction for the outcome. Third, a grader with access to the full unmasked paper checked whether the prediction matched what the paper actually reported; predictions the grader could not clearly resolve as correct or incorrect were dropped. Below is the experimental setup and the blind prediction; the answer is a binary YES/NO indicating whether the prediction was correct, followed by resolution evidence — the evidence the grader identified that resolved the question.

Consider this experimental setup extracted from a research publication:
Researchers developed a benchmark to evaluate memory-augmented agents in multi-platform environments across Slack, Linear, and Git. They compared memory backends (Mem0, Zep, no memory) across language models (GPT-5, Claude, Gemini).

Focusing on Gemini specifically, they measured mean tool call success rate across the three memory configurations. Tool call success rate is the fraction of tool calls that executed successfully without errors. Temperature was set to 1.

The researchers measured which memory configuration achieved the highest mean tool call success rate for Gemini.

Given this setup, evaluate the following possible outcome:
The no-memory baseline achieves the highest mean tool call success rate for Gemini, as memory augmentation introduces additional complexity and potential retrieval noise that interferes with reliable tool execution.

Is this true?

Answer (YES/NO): NO